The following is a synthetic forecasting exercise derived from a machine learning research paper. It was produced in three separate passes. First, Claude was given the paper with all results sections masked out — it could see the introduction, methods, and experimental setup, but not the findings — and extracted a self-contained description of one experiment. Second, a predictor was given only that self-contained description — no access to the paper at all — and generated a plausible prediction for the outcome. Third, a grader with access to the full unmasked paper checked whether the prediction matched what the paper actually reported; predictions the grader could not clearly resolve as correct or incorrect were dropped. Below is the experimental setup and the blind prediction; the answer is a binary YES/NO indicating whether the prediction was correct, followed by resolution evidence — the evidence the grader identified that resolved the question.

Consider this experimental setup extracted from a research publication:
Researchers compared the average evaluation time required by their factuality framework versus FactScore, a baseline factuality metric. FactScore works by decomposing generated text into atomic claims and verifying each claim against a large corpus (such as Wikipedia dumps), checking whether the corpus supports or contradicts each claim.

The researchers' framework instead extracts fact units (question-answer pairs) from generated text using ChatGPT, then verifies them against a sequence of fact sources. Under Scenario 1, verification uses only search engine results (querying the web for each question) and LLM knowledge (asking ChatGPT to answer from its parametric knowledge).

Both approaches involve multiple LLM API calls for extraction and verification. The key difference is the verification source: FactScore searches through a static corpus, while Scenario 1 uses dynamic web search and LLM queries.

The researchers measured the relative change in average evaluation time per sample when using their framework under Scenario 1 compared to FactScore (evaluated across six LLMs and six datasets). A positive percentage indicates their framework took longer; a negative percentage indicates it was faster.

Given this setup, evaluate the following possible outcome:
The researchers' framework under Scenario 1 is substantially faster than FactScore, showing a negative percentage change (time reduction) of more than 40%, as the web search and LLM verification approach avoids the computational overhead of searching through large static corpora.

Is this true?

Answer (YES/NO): NO